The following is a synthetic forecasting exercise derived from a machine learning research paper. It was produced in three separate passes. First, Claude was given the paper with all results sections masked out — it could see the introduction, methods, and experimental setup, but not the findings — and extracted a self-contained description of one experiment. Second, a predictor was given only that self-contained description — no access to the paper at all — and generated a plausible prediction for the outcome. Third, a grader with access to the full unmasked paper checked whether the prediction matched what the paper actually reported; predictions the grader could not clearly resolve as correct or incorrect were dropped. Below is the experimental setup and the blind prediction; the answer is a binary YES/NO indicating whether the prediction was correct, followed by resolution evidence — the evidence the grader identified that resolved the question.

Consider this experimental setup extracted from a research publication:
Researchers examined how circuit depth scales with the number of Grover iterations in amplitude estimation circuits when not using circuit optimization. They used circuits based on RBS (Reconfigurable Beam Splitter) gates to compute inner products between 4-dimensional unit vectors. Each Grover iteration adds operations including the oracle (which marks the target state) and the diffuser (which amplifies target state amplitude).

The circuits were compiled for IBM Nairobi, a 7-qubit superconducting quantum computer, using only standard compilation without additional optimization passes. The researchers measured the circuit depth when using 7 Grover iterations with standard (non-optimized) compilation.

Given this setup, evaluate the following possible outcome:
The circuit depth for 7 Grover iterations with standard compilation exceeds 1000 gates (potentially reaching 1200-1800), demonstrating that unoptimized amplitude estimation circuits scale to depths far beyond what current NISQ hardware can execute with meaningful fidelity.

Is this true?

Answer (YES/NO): NO